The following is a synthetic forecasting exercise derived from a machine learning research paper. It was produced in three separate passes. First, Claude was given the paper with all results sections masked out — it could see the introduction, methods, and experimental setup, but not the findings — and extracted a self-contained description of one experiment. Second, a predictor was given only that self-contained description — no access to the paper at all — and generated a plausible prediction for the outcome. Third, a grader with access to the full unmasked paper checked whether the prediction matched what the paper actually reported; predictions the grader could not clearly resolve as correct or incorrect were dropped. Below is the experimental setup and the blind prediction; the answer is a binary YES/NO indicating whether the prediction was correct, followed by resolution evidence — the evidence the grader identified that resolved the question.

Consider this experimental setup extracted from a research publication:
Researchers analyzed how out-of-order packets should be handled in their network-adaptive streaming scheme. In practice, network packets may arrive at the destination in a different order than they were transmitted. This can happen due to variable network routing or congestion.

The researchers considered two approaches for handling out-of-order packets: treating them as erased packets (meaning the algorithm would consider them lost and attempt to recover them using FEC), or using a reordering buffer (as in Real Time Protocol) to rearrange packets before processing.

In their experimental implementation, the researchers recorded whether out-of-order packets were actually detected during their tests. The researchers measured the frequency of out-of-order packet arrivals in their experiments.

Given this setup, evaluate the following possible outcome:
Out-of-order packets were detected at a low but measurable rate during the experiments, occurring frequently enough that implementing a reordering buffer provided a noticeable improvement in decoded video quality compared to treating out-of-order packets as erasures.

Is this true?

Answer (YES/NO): NO